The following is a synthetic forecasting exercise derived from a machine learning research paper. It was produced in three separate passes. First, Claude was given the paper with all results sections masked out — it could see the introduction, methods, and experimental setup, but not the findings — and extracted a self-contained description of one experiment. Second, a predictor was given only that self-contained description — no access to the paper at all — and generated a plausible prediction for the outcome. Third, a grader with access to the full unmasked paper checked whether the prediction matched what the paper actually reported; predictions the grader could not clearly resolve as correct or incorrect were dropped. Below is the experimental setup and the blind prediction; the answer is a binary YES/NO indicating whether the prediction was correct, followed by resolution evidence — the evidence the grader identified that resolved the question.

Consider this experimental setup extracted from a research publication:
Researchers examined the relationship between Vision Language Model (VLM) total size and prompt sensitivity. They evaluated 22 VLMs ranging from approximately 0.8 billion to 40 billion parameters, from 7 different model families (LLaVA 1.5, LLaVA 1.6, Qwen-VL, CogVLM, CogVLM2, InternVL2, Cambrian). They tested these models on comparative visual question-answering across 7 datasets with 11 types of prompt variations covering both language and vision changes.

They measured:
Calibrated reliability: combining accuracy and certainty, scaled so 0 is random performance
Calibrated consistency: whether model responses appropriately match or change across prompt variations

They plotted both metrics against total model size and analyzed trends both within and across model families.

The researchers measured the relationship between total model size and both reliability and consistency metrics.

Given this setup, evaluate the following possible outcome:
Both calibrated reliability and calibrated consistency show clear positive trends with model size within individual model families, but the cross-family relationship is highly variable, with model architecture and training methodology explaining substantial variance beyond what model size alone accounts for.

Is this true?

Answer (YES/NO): YES